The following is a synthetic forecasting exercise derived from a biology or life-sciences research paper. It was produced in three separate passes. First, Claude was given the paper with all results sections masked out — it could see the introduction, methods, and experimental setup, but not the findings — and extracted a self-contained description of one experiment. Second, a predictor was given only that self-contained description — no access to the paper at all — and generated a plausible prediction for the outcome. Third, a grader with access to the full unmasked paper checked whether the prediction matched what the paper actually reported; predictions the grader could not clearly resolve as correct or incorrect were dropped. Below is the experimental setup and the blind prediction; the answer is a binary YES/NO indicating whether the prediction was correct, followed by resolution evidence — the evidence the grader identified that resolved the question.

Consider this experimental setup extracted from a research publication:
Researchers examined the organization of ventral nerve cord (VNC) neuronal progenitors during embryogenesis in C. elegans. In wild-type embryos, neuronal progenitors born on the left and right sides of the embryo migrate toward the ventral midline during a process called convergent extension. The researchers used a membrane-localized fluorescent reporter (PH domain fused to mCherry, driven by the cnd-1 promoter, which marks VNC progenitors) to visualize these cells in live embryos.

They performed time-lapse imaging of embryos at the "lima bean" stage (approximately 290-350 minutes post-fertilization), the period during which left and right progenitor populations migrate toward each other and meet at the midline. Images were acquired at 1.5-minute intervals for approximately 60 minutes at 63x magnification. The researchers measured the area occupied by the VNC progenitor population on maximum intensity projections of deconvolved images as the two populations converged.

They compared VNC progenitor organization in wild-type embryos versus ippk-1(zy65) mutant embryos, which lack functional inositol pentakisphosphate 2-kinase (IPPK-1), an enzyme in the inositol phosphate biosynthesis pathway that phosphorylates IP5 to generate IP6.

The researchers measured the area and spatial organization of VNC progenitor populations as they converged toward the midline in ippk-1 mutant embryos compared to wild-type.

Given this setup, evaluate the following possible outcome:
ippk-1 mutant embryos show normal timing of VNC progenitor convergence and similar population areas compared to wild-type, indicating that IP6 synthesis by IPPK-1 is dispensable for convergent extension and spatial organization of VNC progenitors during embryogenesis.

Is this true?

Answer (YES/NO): NO